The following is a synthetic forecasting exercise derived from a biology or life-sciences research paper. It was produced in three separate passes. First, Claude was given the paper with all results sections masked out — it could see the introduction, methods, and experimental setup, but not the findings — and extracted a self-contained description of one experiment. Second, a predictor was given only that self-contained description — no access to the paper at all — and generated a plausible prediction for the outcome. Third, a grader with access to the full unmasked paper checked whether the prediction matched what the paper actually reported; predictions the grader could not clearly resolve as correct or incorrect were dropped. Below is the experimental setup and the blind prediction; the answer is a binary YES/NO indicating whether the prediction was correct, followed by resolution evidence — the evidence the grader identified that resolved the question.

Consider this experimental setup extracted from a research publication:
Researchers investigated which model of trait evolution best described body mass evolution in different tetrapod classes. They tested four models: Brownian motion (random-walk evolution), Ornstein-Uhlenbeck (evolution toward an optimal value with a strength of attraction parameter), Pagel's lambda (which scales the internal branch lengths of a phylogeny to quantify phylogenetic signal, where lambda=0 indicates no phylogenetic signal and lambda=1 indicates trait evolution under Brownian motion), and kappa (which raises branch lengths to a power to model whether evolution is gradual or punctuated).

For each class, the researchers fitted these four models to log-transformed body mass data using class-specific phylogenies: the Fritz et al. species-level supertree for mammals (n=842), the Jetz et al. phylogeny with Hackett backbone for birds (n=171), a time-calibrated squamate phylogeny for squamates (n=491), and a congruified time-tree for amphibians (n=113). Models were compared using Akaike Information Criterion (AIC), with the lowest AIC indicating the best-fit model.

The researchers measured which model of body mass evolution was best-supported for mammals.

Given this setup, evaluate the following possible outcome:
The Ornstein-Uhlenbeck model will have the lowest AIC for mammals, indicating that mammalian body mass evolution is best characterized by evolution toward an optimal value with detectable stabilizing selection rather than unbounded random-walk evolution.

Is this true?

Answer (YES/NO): NO